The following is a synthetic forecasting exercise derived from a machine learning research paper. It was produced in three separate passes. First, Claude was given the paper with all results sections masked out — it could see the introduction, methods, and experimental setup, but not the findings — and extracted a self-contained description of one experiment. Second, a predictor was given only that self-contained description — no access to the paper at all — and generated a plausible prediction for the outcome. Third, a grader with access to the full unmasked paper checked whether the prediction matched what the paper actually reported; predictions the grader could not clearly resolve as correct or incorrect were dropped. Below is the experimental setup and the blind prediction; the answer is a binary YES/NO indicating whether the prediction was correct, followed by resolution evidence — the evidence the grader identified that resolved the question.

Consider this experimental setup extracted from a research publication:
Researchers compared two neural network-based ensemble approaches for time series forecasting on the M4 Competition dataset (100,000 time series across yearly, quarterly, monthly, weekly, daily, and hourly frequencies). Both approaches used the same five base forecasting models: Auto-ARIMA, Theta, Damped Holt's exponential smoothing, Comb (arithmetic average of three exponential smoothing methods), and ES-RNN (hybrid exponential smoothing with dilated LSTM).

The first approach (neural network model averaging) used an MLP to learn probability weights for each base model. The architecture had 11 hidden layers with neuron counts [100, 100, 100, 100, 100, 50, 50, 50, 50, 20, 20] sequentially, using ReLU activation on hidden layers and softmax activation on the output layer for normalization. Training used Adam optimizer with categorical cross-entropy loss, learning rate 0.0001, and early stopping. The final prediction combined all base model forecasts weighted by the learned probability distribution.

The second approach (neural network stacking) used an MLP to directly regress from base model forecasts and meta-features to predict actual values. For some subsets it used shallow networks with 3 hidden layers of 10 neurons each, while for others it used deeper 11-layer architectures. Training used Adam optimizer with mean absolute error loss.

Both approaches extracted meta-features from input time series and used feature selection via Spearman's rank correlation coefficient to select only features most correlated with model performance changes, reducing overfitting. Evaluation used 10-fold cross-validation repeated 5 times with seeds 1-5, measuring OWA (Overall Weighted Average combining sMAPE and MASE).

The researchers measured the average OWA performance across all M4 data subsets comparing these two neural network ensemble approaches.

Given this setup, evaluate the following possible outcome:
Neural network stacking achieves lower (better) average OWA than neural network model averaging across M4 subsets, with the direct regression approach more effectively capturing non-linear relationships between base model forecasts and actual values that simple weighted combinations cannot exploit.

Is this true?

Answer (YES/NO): NO